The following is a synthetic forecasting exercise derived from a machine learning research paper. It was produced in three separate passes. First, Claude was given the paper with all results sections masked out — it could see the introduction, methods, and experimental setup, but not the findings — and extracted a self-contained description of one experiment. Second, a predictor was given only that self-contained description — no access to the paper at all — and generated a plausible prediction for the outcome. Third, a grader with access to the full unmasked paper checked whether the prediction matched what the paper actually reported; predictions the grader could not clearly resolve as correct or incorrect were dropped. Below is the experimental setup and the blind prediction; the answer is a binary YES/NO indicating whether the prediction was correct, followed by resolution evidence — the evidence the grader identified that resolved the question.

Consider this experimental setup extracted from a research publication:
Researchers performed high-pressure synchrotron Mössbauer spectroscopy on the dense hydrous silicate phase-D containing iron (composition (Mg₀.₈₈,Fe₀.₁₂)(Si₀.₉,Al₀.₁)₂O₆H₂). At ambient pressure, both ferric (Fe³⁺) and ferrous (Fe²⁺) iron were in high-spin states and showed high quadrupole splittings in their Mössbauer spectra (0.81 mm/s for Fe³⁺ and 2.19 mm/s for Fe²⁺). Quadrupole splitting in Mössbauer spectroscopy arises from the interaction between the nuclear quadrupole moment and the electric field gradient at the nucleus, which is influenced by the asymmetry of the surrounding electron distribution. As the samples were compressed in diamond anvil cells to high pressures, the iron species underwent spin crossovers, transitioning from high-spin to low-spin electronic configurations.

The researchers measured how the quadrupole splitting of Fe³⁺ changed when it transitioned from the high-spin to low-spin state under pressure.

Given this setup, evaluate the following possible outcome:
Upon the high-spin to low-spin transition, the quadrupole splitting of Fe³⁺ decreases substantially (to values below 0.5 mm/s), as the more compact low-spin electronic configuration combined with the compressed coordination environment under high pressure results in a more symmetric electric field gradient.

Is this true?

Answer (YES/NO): NO